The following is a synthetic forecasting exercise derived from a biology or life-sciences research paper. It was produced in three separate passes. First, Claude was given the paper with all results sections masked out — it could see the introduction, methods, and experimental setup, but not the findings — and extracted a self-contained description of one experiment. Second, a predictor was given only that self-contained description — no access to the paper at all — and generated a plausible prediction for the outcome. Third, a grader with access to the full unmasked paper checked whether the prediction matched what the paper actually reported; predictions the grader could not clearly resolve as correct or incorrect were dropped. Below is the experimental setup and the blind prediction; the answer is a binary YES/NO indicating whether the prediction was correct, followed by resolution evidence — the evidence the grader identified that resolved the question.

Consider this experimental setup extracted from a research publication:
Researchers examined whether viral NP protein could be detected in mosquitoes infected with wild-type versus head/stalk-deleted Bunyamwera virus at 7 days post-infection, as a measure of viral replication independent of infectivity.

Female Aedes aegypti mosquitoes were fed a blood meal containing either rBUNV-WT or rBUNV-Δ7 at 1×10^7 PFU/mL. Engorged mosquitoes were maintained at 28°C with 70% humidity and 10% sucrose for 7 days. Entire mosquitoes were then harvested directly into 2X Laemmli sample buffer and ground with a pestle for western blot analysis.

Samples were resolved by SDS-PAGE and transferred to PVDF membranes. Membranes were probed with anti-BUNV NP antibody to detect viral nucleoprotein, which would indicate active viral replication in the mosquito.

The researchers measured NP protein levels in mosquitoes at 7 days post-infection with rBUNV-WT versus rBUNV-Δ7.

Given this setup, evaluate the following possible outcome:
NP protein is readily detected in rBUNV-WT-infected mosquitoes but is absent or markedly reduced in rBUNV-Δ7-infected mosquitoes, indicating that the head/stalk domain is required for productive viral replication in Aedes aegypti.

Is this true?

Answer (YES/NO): YES